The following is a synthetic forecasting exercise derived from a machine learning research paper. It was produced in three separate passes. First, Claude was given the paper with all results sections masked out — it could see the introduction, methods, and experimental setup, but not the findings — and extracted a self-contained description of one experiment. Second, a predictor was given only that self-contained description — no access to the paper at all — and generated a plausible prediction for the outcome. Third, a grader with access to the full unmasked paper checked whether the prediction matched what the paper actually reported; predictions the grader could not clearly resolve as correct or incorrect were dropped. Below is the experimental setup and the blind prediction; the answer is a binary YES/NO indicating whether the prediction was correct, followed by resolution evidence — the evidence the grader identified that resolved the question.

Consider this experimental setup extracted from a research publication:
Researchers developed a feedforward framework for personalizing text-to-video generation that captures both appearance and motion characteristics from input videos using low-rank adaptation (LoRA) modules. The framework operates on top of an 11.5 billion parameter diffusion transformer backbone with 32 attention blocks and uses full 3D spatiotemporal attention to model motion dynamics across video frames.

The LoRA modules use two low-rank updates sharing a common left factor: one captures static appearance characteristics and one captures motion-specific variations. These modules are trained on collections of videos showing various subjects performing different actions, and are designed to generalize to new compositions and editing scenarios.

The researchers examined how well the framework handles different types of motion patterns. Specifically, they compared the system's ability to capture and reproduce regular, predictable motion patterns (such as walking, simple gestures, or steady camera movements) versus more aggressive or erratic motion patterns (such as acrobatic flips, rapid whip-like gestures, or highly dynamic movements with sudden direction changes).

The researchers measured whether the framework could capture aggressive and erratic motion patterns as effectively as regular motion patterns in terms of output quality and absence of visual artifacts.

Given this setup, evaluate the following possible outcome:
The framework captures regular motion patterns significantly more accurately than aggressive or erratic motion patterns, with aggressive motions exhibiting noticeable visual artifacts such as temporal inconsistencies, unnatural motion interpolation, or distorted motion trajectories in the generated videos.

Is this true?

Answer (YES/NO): YES